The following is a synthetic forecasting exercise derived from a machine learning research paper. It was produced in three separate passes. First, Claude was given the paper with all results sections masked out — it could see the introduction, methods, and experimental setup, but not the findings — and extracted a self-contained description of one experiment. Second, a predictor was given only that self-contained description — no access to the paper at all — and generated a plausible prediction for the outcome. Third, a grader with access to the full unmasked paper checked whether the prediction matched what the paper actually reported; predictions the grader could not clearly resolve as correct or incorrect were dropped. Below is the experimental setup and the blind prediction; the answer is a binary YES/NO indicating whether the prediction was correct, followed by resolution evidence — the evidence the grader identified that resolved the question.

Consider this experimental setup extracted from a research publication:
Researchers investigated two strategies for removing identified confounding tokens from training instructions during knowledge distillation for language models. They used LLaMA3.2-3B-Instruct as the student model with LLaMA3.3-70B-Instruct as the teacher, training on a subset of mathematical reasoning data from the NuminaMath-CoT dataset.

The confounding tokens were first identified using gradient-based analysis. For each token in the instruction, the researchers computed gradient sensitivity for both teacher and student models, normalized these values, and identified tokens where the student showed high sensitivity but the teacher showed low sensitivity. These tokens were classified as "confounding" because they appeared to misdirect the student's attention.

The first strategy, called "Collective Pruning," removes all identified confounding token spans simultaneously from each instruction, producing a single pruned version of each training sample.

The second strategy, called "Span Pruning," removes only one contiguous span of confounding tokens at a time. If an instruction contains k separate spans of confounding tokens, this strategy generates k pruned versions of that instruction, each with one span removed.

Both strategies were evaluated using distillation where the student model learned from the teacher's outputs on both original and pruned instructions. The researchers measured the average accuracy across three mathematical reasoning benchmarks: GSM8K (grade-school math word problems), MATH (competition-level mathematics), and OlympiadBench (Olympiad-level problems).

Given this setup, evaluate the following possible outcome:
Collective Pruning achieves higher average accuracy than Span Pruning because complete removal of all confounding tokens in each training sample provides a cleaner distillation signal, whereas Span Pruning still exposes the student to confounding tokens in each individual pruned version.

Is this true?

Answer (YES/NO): NO